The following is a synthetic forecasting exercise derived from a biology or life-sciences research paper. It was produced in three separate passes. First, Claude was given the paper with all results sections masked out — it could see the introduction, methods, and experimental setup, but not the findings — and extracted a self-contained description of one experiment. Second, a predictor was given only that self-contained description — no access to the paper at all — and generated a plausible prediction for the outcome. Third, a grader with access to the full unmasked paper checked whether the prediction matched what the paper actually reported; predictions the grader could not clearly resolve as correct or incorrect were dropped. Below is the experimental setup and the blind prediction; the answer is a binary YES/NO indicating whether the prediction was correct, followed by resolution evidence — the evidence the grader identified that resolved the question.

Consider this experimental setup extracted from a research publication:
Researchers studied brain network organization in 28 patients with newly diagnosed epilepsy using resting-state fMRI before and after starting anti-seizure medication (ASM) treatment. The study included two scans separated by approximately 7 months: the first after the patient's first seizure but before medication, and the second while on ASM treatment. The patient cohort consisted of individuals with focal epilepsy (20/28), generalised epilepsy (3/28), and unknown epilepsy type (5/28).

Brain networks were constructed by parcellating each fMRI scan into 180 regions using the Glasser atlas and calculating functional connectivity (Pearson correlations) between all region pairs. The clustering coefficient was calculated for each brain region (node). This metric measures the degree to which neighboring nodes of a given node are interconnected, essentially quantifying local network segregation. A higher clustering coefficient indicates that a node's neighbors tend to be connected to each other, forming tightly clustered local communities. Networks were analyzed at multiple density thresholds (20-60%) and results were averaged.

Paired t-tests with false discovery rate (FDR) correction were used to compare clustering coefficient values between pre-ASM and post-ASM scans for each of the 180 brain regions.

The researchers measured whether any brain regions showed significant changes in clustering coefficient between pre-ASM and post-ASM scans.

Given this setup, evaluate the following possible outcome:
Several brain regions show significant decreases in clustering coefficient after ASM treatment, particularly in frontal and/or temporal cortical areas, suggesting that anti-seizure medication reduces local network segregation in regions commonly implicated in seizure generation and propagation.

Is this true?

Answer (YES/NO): NO